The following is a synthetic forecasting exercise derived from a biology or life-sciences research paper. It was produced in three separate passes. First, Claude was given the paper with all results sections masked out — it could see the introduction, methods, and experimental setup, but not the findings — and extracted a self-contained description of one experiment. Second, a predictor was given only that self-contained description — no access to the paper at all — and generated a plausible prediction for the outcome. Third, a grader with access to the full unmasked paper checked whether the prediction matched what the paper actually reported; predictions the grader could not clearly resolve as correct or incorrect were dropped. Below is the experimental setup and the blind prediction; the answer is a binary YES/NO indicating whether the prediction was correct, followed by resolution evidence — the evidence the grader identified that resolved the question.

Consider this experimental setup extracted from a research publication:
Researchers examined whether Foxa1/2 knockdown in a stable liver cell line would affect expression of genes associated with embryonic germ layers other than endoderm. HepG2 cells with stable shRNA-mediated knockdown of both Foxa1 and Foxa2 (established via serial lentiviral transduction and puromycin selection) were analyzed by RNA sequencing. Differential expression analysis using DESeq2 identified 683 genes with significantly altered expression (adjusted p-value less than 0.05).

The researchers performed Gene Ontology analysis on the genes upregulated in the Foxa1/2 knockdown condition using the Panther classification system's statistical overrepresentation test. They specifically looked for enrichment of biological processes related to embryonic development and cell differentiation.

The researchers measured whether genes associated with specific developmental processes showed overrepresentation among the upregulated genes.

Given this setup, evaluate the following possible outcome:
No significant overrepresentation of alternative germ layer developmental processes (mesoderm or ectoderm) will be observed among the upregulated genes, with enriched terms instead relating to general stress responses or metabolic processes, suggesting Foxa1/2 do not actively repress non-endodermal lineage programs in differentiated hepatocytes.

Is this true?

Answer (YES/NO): NO